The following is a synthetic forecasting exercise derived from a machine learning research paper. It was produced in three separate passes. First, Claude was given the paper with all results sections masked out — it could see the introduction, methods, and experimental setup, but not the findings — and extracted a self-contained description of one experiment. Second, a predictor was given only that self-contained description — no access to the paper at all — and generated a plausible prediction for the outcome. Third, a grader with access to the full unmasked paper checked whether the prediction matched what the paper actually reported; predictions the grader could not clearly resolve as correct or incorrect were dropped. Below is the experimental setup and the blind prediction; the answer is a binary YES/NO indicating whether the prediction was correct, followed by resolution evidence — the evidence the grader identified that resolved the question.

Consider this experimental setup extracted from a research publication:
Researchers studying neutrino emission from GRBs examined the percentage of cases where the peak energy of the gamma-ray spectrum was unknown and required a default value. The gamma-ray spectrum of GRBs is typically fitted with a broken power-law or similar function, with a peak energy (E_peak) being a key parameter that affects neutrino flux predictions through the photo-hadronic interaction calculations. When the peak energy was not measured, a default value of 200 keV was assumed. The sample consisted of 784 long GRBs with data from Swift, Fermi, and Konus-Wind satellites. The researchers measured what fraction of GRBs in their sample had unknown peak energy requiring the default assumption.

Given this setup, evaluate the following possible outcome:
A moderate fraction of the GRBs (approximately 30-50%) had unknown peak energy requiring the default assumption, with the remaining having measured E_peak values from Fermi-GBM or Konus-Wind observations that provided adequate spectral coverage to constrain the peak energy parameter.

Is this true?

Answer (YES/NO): YES